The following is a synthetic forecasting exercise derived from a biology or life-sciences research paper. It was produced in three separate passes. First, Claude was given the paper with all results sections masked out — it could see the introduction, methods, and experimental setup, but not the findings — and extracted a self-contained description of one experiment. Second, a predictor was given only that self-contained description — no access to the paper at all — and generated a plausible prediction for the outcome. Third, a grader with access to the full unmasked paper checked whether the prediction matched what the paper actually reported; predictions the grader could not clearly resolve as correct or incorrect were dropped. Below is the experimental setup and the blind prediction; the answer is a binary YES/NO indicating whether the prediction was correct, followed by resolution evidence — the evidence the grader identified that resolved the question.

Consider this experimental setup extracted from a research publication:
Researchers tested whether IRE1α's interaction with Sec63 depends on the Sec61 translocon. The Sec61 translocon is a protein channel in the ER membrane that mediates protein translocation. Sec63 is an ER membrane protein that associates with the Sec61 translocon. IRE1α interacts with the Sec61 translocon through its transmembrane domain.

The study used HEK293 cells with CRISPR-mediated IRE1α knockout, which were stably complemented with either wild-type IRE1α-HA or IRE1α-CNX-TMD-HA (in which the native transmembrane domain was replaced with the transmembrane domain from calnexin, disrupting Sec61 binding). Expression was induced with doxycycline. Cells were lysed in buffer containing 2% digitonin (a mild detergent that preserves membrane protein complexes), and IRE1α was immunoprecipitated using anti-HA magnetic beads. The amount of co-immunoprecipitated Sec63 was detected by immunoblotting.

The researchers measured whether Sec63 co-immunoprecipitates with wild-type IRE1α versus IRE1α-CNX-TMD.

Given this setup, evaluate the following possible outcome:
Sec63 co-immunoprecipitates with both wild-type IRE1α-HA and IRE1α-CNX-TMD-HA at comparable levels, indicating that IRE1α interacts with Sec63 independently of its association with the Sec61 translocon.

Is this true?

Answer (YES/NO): NO